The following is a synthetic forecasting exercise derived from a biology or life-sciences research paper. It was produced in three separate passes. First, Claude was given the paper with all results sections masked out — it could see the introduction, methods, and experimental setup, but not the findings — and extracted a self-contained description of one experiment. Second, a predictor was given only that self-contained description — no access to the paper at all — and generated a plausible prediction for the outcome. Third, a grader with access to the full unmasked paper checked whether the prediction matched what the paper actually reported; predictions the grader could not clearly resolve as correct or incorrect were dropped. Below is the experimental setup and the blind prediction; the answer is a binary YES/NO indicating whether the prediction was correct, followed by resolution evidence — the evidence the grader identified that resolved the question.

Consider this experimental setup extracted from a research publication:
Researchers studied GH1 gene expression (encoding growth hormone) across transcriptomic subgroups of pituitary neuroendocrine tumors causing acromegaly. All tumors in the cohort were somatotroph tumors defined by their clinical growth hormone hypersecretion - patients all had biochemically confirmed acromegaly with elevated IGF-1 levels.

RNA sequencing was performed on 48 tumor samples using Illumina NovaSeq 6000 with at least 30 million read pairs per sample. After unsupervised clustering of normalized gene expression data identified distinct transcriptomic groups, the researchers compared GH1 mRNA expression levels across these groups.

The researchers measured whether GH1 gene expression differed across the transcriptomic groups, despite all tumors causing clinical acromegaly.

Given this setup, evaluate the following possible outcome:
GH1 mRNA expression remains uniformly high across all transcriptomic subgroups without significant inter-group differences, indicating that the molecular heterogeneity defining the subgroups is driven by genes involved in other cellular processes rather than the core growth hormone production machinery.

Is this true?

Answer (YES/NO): NO